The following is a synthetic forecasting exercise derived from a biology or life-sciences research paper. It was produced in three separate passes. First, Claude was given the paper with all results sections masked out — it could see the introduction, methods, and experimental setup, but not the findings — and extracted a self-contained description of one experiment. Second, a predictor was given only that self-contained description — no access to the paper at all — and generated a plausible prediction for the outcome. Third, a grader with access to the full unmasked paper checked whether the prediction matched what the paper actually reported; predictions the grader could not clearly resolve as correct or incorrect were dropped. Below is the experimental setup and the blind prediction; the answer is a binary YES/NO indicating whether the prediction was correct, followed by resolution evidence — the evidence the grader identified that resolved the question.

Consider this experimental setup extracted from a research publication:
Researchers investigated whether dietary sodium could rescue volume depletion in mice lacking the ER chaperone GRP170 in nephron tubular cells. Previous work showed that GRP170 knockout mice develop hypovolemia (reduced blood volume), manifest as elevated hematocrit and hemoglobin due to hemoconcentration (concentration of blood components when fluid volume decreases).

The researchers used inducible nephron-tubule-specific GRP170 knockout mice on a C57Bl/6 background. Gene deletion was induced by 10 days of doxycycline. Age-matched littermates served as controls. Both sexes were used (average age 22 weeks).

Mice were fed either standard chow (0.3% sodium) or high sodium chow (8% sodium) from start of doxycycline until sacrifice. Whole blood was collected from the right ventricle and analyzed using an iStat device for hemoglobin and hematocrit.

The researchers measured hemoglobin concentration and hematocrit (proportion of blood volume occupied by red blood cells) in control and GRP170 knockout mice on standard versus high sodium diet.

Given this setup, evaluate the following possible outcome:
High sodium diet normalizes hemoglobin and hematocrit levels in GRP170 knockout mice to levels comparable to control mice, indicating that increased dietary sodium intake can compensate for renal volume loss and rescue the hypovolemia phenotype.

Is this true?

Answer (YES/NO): YES